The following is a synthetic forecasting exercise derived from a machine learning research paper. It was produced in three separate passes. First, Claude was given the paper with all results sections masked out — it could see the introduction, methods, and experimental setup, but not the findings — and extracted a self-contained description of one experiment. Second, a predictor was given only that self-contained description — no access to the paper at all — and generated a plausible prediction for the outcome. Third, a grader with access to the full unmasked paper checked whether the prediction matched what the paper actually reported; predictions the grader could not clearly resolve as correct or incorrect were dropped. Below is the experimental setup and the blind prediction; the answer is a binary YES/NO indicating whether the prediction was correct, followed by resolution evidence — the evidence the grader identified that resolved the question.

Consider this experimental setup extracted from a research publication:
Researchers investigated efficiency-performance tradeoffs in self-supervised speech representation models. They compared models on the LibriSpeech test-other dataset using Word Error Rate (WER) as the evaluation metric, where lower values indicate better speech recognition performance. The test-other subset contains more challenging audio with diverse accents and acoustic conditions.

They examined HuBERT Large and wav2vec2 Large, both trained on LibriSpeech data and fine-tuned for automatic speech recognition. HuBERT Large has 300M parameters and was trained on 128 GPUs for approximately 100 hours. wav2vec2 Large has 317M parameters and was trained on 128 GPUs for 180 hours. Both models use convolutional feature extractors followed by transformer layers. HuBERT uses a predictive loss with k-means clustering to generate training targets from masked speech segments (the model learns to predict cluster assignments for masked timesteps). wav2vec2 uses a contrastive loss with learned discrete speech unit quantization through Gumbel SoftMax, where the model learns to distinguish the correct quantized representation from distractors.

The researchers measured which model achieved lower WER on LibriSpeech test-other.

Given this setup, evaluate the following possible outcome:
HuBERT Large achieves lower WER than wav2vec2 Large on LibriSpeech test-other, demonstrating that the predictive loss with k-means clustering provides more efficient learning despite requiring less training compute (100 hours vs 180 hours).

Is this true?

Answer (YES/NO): NO